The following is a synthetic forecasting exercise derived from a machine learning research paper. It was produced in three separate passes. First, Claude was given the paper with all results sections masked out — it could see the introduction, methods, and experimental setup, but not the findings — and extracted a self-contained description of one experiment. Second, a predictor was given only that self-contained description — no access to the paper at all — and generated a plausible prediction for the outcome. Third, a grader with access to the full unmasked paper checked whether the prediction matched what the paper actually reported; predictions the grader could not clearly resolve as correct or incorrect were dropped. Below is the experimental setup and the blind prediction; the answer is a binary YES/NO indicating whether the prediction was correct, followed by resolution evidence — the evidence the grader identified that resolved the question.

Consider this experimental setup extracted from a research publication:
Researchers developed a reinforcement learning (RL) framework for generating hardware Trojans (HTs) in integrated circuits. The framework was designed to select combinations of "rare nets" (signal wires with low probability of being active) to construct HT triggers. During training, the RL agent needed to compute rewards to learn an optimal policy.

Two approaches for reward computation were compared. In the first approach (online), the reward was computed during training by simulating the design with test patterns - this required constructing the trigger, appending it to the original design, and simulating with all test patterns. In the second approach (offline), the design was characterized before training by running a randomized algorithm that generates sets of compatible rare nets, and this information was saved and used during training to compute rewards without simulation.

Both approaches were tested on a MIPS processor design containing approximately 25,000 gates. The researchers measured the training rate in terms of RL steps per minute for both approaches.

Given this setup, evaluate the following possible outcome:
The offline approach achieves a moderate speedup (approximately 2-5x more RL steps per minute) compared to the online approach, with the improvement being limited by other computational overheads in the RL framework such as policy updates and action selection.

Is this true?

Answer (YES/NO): NO